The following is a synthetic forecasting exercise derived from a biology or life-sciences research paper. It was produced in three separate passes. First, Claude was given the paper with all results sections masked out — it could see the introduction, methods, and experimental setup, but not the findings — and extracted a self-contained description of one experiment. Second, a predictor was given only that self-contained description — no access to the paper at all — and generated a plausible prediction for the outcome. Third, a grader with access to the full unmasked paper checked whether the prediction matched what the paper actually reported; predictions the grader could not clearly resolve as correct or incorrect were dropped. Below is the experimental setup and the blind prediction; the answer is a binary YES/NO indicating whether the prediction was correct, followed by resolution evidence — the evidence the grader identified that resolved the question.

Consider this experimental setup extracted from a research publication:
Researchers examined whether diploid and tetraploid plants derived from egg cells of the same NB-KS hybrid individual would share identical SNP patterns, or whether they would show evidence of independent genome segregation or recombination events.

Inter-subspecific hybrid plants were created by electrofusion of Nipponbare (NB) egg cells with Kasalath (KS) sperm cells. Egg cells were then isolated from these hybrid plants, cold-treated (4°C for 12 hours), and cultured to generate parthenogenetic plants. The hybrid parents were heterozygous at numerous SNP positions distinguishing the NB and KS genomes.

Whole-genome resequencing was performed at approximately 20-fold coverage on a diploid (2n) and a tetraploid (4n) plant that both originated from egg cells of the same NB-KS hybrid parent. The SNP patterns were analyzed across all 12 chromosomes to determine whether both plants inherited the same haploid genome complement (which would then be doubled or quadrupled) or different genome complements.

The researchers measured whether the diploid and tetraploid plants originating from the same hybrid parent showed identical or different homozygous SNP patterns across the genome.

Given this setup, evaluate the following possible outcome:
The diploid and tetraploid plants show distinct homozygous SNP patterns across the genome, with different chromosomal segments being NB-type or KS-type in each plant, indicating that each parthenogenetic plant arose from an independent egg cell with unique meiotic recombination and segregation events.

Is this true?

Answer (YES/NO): NO